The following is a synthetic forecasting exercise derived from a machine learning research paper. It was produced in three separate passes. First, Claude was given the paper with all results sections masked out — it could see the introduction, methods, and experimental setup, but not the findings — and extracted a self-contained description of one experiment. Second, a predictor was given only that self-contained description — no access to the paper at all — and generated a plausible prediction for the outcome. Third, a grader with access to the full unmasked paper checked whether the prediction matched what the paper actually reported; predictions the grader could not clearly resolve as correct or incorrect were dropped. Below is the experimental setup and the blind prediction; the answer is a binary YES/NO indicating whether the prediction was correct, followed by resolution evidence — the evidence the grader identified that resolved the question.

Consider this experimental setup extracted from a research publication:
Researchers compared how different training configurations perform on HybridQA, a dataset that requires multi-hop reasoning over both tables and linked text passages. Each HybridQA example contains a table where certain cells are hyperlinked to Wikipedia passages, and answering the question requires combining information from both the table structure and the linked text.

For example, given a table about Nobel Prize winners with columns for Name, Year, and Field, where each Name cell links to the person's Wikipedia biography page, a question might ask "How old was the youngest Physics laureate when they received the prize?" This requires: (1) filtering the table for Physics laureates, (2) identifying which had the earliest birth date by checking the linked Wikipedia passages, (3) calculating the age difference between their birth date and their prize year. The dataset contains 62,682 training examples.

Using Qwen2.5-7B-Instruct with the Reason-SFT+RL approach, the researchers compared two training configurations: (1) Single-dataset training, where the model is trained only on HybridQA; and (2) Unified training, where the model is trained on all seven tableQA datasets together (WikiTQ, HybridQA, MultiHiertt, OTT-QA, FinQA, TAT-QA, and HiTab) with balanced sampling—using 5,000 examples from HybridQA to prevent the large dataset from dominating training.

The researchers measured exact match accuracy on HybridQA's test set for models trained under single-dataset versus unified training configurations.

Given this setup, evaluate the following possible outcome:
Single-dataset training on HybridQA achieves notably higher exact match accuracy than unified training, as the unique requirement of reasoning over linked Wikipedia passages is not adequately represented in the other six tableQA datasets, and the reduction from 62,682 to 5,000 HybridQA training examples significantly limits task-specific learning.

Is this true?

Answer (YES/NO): NO